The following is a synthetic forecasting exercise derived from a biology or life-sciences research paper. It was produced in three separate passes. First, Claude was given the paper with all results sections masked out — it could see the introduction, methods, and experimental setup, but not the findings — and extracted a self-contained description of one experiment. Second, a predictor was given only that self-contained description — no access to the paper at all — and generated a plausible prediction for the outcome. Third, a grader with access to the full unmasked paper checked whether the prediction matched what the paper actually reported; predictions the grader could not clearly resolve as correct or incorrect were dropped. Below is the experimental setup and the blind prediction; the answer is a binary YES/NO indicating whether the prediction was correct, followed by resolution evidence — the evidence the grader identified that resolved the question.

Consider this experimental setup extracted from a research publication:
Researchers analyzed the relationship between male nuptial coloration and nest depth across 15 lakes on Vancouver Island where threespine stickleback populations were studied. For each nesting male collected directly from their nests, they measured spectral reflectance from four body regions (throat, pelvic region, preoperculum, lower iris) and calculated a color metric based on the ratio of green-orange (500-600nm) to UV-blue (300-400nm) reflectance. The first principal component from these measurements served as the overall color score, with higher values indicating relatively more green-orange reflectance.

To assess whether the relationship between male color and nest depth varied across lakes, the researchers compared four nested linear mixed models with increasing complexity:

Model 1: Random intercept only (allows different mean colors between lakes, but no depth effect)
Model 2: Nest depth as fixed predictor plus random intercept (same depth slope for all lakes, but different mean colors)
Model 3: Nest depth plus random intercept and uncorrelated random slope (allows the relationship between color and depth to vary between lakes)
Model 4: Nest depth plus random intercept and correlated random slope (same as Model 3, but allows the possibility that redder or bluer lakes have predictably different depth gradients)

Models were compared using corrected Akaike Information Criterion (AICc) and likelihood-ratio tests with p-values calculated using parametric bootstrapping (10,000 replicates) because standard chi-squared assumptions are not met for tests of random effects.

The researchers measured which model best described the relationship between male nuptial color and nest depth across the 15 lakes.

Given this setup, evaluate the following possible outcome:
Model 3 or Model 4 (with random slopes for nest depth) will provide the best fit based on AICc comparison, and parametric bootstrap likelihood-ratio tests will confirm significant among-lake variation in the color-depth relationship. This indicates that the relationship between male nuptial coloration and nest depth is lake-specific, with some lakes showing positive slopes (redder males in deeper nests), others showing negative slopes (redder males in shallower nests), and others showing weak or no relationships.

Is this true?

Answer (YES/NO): YES